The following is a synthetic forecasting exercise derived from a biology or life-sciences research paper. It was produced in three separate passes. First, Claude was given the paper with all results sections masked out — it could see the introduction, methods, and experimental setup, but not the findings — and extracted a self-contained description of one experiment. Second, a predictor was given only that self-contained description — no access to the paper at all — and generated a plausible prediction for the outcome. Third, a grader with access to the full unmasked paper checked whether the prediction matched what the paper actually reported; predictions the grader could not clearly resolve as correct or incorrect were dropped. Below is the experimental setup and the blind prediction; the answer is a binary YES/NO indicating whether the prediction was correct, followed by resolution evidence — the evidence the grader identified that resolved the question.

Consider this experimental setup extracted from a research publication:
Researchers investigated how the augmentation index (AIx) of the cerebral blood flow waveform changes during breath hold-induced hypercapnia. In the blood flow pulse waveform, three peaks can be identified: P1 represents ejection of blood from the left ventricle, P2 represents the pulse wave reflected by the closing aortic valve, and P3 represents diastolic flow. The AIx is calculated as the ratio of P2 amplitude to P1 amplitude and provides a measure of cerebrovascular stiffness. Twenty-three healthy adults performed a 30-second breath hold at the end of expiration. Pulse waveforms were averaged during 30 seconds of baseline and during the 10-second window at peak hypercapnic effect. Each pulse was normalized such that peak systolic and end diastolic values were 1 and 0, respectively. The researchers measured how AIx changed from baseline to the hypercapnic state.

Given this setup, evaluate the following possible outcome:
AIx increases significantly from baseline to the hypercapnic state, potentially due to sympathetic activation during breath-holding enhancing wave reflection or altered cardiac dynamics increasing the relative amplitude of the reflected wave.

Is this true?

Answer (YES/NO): YES